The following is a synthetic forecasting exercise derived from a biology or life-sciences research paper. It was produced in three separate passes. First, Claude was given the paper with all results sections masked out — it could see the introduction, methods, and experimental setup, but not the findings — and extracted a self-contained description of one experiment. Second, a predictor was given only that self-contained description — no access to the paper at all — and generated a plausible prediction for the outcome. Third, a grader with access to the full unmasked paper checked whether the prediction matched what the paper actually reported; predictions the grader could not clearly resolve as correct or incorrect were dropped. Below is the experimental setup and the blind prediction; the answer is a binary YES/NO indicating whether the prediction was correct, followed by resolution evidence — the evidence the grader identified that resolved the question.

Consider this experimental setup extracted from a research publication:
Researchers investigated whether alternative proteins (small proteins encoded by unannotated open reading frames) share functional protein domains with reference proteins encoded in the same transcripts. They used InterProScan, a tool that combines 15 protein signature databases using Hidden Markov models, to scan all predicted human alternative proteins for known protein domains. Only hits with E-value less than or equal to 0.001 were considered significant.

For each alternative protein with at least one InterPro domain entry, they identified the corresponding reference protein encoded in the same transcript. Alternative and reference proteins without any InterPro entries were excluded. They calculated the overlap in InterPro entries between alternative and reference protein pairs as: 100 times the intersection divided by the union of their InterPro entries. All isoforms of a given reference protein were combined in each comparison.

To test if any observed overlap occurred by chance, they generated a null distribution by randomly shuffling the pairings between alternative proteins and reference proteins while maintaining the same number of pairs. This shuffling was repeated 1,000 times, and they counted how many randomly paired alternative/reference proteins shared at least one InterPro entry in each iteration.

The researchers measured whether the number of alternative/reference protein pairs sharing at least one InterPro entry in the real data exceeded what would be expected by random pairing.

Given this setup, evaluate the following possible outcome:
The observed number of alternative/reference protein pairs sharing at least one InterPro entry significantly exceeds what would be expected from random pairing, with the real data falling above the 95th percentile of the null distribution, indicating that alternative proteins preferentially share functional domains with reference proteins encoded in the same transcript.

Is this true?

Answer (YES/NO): YES